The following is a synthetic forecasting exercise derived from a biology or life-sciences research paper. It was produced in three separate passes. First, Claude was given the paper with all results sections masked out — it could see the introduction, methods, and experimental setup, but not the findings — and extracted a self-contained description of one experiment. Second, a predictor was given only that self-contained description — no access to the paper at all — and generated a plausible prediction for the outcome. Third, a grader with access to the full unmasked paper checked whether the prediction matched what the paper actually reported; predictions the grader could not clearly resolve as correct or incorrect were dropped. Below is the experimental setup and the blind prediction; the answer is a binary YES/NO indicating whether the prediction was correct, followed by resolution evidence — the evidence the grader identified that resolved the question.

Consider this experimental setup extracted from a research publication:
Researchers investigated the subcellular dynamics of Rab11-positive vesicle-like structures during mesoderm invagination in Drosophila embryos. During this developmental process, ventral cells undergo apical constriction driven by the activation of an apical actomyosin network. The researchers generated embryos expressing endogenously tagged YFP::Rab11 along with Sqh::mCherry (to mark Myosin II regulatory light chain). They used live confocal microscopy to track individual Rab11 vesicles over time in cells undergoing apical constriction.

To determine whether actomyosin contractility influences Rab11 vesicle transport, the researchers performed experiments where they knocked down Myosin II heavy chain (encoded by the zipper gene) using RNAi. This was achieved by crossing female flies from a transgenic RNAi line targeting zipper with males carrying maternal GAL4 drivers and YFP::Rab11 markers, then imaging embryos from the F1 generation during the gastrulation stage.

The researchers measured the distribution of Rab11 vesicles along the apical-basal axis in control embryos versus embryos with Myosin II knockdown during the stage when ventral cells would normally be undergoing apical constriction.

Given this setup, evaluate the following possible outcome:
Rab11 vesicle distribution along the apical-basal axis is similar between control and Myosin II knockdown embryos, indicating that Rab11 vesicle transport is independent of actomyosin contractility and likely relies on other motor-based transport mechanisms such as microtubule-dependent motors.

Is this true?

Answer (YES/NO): NO